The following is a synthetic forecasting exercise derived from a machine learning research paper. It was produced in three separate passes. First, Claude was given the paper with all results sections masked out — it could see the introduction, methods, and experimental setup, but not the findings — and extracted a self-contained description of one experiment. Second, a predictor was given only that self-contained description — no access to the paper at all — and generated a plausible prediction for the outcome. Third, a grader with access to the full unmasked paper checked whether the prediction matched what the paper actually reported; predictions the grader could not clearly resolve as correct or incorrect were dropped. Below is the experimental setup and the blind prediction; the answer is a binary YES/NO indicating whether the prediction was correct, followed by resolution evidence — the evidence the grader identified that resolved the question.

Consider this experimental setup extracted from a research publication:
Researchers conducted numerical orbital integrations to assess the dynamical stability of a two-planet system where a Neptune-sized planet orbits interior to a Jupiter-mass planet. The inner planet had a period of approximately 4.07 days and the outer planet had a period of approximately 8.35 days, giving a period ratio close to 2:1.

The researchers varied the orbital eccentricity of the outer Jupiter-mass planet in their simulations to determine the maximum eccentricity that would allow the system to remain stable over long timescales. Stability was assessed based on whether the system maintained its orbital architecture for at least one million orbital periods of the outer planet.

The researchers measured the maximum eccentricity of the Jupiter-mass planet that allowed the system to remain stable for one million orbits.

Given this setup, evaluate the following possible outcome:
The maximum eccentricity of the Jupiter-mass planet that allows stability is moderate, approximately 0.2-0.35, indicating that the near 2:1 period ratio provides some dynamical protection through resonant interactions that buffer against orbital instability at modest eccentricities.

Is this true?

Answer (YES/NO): NO